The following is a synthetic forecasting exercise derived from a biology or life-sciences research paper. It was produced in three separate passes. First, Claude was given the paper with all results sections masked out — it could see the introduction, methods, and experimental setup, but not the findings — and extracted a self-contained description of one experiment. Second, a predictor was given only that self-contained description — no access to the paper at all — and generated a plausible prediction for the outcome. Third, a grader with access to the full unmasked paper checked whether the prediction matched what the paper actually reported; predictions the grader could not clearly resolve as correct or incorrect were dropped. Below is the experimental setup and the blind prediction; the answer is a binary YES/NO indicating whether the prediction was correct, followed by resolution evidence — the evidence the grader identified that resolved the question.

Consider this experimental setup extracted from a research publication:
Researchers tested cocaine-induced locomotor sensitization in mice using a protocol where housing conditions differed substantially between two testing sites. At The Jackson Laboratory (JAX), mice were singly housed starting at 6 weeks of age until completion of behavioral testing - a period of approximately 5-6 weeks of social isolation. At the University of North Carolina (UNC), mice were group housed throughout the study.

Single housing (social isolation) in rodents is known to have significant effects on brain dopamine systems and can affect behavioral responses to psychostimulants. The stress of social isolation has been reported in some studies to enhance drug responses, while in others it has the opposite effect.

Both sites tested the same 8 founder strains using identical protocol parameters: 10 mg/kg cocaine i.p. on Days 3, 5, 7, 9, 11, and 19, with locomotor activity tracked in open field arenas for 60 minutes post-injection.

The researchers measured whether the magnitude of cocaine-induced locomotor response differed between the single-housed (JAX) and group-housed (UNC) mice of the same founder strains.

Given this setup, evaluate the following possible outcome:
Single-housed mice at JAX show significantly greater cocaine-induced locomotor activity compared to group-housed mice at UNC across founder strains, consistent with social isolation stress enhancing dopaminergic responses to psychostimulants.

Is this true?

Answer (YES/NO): YES